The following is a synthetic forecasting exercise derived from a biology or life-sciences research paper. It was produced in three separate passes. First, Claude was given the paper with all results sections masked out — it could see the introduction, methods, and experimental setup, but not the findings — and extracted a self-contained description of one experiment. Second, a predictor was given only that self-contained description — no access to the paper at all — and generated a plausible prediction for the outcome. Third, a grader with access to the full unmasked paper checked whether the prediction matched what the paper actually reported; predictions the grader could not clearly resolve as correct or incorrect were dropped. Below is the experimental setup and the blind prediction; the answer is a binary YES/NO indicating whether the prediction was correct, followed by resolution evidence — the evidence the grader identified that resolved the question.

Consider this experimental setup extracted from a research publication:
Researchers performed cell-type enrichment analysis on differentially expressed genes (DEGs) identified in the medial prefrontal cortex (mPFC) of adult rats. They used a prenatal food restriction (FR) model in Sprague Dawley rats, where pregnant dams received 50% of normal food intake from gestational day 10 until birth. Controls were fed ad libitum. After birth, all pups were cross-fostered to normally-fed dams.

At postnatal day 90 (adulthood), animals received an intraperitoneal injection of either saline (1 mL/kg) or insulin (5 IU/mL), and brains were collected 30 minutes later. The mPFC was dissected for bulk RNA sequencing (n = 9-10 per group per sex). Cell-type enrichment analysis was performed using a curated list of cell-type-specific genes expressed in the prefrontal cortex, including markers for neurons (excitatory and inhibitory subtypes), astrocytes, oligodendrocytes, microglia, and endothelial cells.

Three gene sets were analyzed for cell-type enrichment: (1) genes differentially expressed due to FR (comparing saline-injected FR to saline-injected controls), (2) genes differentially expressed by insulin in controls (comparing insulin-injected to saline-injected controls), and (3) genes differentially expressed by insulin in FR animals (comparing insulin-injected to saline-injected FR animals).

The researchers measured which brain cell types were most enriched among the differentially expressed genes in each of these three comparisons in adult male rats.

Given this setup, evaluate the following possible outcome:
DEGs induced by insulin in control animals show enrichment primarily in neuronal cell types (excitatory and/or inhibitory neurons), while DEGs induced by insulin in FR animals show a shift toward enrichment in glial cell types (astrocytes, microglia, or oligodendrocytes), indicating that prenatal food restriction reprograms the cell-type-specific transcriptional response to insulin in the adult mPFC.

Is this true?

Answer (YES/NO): NO